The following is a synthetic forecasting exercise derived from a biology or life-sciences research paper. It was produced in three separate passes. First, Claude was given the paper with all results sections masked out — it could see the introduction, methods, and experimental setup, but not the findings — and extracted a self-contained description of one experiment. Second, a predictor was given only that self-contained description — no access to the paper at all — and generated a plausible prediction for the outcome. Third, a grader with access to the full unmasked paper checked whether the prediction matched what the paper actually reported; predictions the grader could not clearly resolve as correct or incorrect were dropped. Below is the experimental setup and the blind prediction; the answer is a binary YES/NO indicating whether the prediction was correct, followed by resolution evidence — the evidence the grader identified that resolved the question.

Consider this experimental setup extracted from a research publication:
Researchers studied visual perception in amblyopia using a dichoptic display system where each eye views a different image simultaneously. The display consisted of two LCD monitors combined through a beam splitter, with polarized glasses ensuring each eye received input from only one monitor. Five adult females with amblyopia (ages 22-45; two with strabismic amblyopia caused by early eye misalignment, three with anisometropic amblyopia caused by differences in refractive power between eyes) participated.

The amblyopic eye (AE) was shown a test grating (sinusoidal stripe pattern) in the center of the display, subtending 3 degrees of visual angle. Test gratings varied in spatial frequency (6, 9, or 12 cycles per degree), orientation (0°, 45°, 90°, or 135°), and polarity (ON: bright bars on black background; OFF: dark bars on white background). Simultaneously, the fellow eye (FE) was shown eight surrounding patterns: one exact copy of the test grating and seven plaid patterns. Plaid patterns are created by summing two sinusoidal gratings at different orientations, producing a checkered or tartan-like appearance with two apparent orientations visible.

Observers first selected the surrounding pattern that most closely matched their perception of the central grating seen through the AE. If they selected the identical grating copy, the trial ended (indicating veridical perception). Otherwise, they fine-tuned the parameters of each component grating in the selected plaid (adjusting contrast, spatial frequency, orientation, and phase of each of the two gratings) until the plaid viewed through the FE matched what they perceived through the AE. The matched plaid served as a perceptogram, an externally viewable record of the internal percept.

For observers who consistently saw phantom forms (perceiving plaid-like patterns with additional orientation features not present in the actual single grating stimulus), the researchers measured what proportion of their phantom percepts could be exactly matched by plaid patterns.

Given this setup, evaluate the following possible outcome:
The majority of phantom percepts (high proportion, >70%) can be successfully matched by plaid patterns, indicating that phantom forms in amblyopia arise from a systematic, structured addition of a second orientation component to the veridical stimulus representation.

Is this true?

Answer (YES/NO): YES